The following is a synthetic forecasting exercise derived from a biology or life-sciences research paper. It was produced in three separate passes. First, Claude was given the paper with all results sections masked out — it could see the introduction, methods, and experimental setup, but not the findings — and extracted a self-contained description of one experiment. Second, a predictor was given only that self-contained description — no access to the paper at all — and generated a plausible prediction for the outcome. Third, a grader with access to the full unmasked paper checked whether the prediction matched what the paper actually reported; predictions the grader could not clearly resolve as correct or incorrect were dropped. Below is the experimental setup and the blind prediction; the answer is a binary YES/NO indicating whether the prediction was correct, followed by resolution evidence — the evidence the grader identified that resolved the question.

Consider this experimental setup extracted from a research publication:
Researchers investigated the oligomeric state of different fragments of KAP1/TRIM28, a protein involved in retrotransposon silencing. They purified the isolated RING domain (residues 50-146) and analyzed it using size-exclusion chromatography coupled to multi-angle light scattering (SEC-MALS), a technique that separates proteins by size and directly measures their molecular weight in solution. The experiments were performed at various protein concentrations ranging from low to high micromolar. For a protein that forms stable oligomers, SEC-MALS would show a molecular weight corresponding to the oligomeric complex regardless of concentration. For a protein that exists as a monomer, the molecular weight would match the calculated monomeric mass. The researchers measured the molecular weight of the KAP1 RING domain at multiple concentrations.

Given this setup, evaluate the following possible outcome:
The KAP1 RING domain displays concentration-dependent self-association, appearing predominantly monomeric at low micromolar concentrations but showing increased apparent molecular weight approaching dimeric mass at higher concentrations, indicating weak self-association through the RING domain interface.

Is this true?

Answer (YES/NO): NO